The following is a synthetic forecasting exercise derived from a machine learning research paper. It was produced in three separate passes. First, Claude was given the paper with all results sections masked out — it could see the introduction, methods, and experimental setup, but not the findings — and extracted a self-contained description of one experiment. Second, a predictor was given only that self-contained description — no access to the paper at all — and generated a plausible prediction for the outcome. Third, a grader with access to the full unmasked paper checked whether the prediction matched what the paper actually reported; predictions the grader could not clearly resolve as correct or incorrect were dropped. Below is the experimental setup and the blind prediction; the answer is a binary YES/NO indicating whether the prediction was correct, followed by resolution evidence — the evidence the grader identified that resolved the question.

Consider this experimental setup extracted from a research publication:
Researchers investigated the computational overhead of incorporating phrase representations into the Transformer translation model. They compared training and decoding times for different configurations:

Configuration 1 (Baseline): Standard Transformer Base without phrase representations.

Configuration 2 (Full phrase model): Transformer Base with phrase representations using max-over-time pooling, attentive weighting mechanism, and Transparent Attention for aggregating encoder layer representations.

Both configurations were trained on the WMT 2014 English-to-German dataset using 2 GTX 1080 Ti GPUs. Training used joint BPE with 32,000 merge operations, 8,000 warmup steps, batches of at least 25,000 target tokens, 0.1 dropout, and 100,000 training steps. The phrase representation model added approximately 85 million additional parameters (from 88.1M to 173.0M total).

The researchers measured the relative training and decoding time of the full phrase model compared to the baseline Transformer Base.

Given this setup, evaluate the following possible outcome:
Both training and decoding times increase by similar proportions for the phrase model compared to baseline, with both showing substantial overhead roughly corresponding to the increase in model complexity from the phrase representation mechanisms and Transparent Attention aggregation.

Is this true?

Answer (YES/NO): NO